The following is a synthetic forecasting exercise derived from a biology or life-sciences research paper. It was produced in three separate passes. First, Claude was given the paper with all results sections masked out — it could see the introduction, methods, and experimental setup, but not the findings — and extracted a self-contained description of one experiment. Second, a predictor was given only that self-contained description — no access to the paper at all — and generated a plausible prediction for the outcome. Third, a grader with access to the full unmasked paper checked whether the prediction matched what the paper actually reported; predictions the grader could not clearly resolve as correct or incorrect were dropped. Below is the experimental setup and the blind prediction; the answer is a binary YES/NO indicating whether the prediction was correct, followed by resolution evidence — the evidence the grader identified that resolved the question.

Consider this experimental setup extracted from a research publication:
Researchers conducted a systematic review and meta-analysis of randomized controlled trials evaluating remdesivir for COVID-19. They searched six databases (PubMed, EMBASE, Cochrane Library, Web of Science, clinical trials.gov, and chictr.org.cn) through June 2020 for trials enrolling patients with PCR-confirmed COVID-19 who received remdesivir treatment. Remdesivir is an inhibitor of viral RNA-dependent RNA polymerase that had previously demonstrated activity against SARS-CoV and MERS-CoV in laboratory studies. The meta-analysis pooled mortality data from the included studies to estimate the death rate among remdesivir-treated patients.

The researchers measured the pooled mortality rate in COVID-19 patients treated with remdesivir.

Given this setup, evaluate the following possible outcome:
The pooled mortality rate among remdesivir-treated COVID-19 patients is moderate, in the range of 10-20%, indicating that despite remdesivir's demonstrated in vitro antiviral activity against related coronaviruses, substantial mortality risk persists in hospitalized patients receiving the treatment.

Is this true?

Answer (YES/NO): YES